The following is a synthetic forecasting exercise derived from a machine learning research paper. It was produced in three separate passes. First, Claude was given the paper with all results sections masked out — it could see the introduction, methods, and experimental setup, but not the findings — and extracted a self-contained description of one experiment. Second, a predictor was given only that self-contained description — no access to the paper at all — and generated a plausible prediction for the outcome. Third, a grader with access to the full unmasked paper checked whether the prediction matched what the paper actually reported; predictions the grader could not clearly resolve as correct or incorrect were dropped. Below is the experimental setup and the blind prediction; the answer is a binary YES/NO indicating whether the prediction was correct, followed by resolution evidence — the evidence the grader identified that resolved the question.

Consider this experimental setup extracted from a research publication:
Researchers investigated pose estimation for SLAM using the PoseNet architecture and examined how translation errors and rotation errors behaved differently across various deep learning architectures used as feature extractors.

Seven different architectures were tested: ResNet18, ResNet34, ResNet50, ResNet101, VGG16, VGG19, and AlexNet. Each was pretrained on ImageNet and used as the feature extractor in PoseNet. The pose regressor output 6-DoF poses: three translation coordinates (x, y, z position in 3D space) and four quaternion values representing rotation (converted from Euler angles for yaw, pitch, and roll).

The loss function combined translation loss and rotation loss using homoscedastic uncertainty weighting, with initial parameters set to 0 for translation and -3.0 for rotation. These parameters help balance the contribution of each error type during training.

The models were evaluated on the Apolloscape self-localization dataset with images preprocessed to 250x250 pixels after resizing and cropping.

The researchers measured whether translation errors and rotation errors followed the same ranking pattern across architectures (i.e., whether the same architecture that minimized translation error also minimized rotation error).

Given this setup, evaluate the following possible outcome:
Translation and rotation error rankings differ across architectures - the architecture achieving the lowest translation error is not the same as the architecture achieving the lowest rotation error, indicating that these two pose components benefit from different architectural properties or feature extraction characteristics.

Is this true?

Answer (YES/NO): YES